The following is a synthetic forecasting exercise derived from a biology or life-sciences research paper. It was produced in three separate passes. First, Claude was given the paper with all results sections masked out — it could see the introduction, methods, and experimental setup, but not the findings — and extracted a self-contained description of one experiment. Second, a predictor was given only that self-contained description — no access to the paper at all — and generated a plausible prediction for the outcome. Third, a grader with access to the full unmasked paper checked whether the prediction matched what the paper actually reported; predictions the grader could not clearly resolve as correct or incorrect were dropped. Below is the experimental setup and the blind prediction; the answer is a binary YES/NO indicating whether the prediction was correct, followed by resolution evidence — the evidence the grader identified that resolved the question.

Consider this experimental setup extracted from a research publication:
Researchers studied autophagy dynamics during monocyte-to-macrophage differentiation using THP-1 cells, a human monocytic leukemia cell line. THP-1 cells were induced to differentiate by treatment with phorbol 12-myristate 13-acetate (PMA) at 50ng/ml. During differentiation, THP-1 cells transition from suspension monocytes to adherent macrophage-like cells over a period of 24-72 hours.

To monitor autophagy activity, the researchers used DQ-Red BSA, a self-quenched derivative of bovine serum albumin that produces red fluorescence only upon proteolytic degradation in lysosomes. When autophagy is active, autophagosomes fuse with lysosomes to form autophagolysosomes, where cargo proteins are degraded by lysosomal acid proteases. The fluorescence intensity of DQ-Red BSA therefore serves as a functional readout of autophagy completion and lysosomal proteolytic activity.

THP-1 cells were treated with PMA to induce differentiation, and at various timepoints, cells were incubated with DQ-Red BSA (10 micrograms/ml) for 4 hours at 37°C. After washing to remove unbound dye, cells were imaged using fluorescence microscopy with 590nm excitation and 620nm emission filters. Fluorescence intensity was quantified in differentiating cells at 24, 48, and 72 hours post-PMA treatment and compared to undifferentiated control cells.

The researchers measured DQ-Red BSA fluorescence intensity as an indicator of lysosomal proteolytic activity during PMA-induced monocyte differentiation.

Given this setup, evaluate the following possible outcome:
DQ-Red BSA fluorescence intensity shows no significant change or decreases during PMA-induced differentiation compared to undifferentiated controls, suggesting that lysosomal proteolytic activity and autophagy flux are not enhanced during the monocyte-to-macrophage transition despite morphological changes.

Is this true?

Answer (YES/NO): NO